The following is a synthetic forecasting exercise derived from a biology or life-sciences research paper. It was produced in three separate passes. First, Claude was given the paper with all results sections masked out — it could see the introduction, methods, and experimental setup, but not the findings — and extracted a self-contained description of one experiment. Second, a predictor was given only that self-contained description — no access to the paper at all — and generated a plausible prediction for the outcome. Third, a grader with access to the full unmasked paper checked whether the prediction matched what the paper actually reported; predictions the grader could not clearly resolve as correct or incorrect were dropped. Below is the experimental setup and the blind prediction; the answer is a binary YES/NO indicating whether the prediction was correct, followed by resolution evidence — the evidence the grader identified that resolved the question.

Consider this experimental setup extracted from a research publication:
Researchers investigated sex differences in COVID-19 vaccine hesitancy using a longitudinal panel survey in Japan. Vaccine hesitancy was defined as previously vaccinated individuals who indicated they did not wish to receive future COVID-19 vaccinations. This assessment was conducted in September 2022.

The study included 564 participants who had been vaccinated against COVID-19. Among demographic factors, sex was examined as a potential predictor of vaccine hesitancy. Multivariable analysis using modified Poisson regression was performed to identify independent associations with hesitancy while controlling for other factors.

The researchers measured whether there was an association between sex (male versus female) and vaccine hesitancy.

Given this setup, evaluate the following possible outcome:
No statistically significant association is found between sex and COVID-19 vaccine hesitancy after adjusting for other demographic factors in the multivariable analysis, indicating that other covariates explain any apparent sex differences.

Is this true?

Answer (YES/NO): YES